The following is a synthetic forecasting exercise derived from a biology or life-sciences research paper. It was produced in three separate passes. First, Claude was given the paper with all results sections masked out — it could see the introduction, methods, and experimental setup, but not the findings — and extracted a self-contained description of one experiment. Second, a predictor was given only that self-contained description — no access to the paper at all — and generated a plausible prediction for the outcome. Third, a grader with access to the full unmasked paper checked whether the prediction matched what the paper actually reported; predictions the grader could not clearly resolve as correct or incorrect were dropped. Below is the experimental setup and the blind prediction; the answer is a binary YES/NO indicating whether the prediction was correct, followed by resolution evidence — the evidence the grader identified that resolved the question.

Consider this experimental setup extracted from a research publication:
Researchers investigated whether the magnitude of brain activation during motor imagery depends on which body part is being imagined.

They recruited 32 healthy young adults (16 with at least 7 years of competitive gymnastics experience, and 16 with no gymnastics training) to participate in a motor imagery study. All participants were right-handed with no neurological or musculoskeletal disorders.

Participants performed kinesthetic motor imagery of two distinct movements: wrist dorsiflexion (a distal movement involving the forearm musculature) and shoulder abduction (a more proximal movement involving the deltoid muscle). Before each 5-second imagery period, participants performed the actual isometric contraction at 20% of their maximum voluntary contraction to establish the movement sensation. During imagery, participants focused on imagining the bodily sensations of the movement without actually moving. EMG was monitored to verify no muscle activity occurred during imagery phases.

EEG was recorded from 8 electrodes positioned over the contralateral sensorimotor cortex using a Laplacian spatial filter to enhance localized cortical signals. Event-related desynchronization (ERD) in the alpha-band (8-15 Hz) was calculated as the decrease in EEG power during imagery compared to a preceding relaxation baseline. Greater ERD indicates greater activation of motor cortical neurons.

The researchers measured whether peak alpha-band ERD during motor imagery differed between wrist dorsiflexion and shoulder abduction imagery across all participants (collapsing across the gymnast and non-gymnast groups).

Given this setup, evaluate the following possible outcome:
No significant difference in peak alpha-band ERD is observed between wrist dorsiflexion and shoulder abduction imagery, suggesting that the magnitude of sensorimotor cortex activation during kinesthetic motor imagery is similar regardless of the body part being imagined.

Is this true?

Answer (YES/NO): NO